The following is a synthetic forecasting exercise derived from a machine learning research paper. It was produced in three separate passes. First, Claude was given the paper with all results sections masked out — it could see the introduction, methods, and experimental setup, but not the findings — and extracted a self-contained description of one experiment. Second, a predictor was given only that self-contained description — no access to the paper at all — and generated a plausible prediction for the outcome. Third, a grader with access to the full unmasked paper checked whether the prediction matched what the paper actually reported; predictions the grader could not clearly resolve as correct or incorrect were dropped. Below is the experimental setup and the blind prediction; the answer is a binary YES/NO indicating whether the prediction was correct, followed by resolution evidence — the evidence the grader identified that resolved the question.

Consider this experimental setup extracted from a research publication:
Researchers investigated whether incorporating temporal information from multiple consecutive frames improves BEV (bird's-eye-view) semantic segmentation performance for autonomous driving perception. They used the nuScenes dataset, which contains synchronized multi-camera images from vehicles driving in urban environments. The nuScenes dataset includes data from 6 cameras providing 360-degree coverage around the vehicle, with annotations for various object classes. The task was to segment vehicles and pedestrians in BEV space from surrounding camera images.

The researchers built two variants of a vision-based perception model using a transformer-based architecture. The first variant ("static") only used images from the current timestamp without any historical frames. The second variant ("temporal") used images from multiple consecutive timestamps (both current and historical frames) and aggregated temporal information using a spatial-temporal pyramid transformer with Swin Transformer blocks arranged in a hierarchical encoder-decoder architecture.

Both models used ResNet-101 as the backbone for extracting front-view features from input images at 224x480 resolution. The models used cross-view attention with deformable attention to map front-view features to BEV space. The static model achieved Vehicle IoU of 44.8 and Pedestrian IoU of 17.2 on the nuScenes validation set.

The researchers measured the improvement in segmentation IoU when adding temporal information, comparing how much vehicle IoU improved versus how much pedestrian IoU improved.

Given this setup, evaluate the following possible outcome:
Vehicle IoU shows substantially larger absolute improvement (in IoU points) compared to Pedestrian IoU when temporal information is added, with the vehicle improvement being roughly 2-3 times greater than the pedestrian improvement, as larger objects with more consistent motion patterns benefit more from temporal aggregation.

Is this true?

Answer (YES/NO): NO